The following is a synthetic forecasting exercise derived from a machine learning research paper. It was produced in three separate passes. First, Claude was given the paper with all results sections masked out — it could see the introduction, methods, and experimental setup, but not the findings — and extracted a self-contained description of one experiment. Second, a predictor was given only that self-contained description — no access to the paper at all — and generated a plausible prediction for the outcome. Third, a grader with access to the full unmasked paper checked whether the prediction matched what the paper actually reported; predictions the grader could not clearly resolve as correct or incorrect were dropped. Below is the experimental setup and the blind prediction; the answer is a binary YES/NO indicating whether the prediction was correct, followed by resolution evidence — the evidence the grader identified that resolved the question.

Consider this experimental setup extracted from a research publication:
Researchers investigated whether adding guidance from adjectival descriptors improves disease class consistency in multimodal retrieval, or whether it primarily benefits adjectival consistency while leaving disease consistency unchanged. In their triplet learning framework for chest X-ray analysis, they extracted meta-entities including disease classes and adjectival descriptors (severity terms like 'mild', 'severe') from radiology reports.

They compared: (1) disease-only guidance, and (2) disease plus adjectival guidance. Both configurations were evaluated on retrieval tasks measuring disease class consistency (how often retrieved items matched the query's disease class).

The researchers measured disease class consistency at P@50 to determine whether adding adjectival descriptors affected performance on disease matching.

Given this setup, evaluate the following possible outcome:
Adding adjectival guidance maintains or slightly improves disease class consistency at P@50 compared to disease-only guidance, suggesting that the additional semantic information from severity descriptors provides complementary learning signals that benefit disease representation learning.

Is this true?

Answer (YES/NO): NO